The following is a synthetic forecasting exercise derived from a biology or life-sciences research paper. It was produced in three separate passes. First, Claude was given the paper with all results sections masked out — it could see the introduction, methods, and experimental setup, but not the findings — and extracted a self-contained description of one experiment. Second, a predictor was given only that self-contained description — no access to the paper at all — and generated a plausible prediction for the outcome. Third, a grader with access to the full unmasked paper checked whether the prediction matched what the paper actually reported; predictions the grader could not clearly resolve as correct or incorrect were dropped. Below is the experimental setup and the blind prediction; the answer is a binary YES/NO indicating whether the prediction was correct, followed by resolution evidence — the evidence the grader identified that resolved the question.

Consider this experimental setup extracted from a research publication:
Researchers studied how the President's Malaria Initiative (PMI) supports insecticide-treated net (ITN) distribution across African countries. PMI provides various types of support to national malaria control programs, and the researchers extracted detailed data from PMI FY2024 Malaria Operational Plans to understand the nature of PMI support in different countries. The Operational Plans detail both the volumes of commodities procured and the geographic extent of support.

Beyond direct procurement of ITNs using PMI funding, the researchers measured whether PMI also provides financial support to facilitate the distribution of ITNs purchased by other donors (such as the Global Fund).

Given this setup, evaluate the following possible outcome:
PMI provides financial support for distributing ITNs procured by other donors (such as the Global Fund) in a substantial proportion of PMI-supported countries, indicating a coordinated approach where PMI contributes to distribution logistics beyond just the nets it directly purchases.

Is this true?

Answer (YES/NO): NO